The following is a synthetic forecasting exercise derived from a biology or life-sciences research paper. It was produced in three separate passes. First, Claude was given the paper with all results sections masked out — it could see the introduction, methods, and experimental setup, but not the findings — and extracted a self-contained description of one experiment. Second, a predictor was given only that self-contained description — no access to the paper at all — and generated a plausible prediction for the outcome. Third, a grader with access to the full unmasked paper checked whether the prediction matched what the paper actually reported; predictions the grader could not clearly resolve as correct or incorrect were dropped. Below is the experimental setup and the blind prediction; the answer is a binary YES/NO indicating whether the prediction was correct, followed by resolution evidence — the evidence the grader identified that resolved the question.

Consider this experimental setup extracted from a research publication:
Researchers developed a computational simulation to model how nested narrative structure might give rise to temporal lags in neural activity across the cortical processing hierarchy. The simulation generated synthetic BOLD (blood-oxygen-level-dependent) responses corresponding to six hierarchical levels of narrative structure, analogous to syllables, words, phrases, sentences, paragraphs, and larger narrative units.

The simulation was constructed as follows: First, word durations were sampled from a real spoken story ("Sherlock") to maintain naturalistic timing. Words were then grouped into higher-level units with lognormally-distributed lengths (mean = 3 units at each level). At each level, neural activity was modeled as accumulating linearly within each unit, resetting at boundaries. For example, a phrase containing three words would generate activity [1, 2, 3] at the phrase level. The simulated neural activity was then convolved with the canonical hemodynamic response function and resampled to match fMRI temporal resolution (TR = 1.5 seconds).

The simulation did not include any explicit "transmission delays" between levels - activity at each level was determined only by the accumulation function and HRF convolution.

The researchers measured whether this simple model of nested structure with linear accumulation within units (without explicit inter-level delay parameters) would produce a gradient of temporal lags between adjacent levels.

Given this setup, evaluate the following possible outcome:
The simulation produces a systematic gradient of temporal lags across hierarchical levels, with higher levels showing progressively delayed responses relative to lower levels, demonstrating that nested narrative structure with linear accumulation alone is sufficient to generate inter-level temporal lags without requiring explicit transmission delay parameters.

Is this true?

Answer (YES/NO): YES